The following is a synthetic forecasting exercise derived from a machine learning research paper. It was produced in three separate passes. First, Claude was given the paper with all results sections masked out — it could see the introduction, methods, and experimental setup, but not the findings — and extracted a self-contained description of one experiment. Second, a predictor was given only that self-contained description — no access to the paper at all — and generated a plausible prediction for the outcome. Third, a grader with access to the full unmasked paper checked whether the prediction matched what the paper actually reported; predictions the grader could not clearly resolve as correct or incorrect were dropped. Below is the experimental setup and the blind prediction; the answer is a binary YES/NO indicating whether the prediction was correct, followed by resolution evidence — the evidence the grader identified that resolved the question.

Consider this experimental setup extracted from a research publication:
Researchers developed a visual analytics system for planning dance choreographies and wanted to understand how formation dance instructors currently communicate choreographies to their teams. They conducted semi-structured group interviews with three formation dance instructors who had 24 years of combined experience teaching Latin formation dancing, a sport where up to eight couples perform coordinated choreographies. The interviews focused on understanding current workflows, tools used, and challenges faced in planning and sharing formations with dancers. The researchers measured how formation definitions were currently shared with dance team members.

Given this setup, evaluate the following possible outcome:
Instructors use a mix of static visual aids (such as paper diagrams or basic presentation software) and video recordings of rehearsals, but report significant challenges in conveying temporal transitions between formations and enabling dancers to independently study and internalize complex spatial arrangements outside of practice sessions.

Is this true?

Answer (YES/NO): NO